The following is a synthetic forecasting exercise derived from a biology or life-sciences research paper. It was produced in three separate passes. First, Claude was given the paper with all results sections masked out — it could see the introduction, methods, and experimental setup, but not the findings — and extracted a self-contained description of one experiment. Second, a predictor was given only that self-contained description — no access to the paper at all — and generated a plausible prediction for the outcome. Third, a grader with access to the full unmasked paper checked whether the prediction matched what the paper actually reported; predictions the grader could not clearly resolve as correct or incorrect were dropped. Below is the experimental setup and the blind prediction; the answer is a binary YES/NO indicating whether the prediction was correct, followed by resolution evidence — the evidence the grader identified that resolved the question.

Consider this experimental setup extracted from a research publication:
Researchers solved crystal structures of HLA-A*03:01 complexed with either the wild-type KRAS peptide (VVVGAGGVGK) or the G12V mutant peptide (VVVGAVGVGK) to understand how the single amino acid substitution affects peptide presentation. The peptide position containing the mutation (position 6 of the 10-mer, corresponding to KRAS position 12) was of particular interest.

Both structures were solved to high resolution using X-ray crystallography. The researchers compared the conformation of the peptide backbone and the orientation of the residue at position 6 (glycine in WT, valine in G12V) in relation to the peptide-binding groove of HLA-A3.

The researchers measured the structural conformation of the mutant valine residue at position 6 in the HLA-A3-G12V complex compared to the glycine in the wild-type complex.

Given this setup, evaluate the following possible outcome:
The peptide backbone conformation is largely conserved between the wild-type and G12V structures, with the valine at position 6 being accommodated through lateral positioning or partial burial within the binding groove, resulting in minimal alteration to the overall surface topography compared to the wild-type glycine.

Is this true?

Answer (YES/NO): NO